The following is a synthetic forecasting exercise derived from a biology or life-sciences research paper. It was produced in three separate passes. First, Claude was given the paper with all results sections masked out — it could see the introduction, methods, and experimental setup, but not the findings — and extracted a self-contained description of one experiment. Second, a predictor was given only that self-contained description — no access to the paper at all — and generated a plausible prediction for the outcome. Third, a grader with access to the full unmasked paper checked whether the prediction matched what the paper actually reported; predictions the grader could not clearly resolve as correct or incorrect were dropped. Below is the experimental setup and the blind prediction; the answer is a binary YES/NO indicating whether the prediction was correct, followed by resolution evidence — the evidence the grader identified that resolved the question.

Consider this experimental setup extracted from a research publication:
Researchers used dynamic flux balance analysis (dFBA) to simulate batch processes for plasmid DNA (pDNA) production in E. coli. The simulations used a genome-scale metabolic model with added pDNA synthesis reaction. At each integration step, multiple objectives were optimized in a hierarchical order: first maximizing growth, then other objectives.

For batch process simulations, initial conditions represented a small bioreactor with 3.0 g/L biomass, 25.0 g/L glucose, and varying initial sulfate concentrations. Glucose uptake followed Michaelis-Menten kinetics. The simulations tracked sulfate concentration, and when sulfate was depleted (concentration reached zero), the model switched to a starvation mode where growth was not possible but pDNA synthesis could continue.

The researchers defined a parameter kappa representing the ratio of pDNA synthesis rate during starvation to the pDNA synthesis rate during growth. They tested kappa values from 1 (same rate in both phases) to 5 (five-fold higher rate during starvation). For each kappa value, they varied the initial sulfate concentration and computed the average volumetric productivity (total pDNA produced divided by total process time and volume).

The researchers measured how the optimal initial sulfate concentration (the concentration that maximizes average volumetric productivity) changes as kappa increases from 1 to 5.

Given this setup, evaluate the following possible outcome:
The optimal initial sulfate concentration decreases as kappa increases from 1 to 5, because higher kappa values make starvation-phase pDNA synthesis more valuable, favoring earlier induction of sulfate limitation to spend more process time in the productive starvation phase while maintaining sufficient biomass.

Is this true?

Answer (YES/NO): YES